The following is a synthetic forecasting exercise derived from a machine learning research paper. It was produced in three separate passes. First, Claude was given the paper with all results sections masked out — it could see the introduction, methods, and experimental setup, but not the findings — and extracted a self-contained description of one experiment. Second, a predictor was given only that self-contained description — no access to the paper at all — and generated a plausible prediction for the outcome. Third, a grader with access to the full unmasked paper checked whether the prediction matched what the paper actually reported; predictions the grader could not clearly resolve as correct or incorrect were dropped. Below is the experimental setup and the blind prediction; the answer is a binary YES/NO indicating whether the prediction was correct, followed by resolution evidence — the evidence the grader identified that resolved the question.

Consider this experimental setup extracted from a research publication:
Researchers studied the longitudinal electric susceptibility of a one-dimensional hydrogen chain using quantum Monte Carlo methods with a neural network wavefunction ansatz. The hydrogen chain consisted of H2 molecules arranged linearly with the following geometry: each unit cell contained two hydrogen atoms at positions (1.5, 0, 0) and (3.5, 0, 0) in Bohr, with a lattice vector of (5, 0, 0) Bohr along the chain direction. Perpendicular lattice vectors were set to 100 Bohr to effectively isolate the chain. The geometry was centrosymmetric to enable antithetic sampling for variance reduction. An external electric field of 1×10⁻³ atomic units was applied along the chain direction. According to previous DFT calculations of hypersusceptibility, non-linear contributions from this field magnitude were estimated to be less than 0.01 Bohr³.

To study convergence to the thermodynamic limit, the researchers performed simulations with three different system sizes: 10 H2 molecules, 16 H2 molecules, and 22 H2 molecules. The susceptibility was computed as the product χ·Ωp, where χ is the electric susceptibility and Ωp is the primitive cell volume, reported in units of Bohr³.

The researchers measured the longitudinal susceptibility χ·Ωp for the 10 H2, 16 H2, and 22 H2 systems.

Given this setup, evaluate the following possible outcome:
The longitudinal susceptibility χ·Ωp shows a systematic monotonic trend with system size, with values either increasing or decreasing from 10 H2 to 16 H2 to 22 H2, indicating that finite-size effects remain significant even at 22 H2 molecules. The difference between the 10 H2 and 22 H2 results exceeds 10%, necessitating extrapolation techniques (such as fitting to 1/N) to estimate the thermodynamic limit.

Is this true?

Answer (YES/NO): NO